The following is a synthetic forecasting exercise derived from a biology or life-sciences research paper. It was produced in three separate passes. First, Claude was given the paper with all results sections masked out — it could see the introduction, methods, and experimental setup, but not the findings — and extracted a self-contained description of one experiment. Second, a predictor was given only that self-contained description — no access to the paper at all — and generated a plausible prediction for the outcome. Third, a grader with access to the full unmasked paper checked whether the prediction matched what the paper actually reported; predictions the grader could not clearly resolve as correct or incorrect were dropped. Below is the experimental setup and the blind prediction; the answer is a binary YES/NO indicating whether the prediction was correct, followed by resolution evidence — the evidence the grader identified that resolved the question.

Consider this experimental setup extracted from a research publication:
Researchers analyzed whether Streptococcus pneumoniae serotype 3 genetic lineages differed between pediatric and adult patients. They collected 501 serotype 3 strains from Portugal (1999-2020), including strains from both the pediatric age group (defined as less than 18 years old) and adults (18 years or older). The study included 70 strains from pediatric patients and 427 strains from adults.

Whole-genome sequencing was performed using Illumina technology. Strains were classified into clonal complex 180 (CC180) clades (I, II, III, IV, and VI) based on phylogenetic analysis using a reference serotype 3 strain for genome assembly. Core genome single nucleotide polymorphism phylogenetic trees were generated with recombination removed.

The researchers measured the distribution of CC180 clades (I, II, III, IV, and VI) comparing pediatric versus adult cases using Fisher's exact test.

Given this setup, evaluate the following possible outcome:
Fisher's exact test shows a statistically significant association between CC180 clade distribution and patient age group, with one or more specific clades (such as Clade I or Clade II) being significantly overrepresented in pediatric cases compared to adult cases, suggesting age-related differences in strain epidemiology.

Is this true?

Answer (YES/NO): NO